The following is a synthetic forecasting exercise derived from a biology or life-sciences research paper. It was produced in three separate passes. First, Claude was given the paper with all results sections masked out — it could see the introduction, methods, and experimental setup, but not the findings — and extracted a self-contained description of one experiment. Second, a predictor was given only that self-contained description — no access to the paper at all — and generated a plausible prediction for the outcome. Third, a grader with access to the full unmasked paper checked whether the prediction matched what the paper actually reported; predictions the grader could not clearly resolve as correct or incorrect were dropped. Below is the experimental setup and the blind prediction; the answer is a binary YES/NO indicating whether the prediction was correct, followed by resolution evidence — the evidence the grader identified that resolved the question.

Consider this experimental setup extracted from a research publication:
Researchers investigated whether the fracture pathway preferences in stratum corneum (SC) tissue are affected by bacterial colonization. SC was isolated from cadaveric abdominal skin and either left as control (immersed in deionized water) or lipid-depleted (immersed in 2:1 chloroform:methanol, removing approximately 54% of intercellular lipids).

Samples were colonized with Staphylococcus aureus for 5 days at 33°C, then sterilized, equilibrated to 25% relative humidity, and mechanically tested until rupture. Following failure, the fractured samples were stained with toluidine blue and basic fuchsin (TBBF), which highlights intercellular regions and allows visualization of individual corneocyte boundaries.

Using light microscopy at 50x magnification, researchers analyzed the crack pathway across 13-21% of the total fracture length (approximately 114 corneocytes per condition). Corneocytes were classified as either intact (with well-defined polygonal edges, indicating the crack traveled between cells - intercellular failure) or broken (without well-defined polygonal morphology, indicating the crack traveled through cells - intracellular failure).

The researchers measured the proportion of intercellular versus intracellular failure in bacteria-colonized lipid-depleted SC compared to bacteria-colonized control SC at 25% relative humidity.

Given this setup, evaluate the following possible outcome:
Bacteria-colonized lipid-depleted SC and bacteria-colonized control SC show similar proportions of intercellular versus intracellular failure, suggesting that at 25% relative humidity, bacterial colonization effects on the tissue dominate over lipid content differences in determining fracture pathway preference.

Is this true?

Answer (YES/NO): NO